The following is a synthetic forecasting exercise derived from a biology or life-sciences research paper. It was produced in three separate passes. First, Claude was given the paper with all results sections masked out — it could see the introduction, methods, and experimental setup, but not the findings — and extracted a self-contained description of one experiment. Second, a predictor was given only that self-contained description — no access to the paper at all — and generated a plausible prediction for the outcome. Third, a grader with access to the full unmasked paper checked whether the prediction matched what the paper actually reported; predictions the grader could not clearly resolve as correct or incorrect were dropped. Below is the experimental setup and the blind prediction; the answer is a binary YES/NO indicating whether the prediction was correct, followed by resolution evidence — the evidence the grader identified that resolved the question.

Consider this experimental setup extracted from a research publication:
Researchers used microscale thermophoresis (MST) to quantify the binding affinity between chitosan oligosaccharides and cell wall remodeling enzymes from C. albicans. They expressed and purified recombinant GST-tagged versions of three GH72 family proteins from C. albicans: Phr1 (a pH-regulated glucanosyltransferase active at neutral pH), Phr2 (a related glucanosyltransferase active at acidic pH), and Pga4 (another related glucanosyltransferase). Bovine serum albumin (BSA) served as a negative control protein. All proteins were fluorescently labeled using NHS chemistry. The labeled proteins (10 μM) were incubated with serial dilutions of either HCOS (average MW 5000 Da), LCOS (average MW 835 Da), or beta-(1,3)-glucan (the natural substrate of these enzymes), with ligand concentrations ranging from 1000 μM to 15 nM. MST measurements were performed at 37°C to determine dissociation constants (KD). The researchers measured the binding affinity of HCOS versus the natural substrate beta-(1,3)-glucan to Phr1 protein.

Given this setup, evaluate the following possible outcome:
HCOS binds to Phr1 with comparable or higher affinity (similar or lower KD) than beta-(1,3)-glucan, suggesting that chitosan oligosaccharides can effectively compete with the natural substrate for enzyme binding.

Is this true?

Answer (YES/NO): NO